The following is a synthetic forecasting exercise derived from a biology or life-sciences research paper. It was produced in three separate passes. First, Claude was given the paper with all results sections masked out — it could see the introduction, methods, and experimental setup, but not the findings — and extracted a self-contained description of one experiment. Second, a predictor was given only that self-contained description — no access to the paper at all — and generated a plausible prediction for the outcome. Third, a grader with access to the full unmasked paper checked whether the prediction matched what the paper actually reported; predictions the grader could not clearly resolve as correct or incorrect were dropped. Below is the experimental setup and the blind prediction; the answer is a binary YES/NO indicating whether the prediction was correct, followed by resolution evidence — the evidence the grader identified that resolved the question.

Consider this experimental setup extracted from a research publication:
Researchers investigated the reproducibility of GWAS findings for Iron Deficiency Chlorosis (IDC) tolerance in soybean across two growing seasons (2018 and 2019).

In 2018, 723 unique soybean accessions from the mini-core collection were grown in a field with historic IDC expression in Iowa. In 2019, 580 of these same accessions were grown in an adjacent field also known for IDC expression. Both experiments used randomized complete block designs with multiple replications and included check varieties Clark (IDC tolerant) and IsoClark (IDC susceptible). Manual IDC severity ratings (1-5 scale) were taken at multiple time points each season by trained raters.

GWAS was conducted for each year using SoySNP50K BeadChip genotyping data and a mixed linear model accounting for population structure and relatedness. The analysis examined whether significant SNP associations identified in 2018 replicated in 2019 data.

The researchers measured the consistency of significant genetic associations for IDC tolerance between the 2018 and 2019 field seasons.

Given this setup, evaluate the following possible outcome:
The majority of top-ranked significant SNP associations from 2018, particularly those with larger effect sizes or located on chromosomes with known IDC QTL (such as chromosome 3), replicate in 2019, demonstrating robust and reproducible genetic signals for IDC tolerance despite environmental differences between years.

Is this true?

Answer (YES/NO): NO